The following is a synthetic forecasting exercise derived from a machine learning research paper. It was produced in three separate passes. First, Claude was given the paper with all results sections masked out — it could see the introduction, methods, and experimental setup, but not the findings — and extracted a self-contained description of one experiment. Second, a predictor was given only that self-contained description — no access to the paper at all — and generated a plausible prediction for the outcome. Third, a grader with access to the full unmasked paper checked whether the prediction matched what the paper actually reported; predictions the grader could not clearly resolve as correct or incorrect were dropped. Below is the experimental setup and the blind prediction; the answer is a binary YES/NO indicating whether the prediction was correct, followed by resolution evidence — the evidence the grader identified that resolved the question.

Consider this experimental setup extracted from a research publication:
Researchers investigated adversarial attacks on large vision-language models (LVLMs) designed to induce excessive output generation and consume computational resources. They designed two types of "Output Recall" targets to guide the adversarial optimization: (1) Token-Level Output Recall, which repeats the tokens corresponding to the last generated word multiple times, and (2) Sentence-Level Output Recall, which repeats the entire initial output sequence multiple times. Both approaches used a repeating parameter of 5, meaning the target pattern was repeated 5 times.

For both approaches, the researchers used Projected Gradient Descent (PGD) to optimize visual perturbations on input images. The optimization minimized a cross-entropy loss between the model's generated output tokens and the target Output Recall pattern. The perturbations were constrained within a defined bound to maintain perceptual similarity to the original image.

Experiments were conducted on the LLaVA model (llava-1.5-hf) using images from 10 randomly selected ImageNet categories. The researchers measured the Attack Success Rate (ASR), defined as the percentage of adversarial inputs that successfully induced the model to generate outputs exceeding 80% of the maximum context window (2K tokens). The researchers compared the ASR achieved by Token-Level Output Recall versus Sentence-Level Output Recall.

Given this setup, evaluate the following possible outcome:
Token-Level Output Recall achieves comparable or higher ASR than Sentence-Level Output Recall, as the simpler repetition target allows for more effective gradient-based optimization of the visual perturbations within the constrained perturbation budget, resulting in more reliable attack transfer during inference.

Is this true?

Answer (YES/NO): YES